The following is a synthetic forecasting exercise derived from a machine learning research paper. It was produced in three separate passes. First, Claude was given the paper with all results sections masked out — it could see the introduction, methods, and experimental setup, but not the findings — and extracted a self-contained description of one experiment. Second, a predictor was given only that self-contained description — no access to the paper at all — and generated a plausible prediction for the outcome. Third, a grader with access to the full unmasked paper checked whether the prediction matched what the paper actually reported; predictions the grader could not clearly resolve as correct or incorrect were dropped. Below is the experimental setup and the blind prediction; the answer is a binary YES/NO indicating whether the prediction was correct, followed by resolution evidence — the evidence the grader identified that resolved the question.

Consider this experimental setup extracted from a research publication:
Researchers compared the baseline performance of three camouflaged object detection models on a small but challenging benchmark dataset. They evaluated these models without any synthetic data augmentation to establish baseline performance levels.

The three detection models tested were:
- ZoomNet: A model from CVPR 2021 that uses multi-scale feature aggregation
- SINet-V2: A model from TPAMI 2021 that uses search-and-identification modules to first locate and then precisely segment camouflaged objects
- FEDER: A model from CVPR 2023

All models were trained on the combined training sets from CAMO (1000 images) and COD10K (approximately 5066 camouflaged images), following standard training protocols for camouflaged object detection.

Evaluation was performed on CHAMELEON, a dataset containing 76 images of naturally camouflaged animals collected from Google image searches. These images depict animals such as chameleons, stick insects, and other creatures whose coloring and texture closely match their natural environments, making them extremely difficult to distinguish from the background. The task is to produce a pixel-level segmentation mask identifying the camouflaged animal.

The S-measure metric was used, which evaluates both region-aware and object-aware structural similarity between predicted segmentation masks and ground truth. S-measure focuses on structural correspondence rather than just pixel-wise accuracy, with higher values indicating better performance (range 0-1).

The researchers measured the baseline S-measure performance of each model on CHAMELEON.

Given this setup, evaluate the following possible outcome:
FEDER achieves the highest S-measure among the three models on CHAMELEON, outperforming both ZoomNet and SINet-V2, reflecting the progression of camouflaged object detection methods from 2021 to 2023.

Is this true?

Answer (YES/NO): NO